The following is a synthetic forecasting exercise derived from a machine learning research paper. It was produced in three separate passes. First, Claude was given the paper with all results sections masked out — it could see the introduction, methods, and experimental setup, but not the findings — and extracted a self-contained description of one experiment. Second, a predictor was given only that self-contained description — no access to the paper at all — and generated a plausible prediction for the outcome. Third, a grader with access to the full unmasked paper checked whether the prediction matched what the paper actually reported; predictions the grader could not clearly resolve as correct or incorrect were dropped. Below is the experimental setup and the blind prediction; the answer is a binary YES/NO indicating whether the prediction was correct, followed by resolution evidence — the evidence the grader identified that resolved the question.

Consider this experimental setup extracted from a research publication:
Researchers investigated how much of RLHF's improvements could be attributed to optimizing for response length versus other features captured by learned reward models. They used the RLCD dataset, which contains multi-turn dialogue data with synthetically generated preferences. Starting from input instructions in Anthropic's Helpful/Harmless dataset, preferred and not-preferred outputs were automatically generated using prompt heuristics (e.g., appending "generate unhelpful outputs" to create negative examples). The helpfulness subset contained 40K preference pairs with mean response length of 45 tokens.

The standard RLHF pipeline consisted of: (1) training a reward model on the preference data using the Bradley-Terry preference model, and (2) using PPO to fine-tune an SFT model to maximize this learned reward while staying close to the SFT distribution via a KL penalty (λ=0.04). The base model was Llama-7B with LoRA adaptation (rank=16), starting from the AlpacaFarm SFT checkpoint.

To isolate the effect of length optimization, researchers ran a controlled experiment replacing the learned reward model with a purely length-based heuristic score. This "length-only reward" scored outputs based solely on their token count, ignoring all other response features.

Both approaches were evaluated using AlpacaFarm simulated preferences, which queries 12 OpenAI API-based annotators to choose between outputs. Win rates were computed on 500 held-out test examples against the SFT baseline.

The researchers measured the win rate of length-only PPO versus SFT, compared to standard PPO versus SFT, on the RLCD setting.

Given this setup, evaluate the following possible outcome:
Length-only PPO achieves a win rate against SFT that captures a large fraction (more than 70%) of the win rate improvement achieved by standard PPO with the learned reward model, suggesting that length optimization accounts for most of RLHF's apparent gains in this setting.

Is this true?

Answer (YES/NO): YES